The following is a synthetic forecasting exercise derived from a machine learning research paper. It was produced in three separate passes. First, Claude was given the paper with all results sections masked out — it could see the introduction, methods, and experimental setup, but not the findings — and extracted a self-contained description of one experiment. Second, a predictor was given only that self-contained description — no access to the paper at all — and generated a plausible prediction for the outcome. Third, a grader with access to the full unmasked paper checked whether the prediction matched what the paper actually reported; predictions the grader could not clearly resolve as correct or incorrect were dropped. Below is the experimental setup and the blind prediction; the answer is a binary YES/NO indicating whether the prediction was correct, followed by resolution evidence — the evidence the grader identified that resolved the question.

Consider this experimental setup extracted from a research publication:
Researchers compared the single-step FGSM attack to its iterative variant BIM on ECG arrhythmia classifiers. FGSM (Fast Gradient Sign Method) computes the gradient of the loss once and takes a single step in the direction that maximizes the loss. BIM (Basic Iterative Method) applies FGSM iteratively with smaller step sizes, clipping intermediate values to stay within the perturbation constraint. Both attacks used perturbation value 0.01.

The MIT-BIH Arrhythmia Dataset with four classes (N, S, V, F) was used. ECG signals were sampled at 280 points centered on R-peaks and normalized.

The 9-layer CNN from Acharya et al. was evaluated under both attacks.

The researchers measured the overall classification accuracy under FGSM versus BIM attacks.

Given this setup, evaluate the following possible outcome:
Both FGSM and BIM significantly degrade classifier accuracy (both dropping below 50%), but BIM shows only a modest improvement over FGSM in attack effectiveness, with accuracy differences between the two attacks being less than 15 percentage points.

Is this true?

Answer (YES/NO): NO